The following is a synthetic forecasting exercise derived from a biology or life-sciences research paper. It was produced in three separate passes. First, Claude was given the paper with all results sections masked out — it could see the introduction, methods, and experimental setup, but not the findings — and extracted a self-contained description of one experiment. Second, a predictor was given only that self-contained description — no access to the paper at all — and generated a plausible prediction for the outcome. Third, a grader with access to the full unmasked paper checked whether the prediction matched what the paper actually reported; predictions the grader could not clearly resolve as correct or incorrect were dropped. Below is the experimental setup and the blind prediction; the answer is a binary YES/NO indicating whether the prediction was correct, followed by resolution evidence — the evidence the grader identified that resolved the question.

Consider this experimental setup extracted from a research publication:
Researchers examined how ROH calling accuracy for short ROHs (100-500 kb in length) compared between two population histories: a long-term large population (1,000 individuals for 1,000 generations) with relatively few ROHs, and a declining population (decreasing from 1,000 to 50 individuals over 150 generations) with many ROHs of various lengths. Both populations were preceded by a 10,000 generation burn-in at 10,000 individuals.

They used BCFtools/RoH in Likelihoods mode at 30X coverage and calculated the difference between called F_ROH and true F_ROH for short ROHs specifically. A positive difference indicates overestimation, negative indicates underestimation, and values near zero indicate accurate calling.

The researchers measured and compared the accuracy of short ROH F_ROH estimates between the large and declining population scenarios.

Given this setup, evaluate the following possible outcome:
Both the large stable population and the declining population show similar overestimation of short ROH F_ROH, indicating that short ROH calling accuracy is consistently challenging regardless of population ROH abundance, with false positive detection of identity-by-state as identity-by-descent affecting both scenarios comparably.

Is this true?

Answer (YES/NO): NO